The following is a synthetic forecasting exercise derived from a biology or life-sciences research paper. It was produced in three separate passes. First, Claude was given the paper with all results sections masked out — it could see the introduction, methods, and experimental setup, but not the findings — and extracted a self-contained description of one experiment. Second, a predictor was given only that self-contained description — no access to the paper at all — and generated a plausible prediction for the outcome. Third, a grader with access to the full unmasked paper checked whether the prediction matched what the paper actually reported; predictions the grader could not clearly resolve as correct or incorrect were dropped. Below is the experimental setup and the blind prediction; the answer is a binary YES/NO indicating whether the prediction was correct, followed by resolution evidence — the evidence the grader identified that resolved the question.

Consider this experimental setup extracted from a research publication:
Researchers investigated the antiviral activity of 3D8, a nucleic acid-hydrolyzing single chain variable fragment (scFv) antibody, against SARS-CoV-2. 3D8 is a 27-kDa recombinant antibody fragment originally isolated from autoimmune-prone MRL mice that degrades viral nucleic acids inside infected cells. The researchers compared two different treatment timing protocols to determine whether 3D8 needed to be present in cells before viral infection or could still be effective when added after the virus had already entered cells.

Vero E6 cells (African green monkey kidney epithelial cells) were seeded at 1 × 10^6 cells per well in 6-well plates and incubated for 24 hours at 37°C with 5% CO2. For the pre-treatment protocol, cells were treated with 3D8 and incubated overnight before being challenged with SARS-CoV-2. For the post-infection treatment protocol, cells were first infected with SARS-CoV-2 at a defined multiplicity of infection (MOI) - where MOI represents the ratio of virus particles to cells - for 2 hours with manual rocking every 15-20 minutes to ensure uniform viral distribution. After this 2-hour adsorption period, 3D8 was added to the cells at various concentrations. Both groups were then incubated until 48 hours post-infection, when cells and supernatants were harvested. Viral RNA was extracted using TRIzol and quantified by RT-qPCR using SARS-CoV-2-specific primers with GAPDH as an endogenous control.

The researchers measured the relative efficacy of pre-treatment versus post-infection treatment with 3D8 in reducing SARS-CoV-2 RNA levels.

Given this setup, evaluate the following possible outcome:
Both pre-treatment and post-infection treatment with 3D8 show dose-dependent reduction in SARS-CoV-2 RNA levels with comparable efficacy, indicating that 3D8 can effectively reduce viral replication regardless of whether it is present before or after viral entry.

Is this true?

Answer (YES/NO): NO